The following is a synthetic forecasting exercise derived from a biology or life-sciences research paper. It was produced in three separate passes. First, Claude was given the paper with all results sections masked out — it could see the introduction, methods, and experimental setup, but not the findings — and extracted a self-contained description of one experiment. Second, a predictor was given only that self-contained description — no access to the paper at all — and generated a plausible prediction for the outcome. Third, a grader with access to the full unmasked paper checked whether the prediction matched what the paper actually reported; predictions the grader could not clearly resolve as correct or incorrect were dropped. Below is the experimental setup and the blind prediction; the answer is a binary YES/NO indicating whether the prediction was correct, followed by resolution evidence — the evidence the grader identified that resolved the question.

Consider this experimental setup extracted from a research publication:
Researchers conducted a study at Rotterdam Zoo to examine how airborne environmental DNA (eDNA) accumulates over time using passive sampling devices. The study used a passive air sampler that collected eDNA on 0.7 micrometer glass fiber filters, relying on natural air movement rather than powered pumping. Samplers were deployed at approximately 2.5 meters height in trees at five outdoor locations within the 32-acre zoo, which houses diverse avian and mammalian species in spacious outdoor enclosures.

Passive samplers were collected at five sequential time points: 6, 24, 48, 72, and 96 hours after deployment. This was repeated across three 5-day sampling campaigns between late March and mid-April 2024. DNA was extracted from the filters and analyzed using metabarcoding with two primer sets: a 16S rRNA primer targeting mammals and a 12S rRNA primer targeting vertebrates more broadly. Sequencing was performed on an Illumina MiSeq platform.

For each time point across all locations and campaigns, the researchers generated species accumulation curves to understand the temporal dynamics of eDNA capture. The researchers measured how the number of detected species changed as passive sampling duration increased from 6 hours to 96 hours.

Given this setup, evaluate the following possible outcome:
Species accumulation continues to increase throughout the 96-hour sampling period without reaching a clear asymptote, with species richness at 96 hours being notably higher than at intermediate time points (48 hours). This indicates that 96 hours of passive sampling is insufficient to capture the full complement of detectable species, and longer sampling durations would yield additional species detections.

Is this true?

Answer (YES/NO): YES